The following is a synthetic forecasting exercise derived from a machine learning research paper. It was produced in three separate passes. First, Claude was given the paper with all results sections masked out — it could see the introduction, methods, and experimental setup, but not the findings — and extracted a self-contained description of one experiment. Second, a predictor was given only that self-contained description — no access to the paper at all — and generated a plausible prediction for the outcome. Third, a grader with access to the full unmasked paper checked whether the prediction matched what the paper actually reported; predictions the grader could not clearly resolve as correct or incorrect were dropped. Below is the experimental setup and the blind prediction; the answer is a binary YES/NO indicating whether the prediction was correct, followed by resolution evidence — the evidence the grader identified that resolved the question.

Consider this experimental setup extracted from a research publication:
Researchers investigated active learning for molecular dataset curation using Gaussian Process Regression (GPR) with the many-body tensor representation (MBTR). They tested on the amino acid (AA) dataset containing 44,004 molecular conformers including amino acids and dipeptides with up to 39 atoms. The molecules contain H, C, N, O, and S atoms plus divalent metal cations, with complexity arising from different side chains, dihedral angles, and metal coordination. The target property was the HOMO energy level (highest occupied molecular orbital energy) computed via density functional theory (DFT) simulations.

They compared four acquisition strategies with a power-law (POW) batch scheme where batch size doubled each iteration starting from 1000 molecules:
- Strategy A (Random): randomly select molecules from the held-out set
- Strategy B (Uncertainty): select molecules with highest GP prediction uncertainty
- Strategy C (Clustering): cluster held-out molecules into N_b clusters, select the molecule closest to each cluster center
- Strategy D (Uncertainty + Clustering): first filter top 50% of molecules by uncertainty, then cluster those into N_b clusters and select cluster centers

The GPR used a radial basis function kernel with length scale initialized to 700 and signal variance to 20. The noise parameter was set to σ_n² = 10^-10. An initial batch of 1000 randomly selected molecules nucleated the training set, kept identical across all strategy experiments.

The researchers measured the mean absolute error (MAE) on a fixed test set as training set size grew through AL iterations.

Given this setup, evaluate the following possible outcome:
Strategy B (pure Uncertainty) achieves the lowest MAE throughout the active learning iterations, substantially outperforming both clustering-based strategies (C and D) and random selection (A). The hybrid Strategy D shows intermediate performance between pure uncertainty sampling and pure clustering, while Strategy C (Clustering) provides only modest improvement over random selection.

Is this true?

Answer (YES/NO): NO